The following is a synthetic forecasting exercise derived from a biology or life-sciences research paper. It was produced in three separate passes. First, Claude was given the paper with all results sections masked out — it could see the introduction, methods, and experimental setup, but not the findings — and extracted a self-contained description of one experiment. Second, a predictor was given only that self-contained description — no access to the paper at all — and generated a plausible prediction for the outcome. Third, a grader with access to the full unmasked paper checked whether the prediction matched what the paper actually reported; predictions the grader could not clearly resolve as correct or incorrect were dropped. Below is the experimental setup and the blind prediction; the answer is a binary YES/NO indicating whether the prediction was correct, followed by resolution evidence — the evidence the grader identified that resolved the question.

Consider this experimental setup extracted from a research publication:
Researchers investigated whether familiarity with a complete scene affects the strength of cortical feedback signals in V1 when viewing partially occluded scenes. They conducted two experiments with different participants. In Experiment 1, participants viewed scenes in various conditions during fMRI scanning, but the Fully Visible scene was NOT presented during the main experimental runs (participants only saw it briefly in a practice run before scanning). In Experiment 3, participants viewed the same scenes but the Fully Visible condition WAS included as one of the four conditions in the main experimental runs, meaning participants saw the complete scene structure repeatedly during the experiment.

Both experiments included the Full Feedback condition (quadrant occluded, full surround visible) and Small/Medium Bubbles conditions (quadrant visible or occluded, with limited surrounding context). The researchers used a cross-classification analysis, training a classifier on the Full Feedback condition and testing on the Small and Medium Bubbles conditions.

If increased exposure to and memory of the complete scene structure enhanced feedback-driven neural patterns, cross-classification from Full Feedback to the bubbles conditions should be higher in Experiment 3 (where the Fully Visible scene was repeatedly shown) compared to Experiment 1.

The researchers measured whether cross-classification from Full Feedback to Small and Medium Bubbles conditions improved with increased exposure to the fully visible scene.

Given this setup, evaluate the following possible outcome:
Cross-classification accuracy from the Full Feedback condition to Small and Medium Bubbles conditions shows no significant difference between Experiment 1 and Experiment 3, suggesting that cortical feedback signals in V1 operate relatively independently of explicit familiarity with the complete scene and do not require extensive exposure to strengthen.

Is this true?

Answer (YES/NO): YES